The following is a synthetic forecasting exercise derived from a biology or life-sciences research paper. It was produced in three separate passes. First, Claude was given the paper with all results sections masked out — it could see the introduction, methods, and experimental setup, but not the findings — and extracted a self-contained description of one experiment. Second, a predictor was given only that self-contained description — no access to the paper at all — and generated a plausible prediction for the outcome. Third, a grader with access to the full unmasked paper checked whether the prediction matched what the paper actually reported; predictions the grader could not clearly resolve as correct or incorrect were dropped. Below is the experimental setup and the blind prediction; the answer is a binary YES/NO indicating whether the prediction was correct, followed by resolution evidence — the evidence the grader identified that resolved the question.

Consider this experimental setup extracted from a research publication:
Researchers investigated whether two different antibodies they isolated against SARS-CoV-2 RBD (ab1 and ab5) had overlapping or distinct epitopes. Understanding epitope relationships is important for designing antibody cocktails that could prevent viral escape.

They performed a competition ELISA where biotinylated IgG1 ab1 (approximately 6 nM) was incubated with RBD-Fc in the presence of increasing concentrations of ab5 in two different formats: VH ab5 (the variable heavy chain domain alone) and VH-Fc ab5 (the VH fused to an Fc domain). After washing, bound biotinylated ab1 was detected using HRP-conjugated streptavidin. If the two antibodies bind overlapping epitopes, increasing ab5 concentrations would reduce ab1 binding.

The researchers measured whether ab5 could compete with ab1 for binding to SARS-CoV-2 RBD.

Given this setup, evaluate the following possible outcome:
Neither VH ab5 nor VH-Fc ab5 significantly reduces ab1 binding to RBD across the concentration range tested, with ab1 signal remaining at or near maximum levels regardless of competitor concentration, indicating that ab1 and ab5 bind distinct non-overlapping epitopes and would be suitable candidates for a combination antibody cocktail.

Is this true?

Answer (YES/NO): YES